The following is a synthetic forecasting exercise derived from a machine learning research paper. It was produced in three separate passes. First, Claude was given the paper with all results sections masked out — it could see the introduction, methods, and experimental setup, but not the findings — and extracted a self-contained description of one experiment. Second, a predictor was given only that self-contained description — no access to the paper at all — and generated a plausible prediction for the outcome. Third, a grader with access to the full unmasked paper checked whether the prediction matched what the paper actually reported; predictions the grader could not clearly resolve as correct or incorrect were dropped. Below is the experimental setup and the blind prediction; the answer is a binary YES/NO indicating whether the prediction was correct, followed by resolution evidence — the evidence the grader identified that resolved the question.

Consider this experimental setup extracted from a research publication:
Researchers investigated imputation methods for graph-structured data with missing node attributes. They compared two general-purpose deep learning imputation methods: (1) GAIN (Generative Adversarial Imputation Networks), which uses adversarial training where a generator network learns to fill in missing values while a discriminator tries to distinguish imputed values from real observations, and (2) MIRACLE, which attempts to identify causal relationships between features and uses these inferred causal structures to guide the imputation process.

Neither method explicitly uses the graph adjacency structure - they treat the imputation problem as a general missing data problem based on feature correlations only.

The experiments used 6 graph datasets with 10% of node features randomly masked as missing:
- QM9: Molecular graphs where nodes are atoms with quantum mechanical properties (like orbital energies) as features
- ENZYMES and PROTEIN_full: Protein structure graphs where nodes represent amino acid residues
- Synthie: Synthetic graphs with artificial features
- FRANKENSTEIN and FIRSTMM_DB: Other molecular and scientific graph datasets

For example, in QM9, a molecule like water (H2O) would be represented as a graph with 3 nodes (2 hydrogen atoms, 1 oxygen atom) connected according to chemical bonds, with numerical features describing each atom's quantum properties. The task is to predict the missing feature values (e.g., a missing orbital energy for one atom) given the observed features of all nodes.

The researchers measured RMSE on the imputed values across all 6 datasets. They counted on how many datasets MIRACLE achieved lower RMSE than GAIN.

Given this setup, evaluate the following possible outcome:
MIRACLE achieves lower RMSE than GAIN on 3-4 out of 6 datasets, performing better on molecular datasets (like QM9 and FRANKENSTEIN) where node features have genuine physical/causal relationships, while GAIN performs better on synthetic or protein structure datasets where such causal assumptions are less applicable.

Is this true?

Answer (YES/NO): NO